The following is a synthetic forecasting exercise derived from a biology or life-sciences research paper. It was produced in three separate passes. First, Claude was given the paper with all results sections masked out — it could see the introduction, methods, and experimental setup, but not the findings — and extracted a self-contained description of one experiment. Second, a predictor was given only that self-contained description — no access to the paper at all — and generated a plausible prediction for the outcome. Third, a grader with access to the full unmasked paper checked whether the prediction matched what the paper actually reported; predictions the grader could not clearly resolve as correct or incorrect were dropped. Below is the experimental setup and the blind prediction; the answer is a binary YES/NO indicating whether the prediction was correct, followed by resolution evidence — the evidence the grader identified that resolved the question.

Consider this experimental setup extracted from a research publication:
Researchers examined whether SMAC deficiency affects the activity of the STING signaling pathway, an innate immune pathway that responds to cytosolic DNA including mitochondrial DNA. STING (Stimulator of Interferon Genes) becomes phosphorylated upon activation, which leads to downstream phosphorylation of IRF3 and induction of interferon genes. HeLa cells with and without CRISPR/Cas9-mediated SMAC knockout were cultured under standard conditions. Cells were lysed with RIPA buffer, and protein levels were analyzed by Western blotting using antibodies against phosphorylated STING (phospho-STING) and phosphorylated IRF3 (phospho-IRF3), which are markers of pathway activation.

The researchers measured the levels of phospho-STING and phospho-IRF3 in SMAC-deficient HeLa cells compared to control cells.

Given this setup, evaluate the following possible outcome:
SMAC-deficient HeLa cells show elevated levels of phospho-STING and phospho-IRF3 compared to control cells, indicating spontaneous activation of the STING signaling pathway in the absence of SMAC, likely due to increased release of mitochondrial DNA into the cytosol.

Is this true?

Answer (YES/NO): NO